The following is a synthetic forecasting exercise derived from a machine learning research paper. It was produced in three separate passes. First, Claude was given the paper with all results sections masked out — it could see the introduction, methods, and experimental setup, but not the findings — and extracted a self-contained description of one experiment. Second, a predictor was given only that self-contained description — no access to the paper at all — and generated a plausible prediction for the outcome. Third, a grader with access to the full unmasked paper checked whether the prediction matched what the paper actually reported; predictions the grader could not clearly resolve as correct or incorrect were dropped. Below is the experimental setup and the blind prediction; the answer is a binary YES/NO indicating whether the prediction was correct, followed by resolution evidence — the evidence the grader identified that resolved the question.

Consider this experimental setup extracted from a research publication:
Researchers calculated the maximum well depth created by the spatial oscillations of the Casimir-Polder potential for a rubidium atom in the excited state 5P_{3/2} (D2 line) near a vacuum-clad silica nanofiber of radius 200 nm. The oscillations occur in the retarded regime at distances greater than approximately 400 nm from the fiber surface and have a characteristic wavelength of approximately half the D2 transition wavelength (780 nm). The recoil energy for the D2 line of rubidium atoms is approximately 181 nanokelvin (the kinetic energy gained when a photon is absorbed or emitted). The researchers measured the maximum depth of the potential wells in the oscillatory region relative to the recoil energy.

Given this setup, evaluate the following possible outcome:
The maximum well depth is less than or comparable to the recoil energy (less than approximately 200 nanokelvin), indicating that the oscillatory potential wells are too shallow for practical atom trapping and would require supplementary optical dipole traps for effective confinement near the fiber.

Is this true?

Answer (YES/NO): NO